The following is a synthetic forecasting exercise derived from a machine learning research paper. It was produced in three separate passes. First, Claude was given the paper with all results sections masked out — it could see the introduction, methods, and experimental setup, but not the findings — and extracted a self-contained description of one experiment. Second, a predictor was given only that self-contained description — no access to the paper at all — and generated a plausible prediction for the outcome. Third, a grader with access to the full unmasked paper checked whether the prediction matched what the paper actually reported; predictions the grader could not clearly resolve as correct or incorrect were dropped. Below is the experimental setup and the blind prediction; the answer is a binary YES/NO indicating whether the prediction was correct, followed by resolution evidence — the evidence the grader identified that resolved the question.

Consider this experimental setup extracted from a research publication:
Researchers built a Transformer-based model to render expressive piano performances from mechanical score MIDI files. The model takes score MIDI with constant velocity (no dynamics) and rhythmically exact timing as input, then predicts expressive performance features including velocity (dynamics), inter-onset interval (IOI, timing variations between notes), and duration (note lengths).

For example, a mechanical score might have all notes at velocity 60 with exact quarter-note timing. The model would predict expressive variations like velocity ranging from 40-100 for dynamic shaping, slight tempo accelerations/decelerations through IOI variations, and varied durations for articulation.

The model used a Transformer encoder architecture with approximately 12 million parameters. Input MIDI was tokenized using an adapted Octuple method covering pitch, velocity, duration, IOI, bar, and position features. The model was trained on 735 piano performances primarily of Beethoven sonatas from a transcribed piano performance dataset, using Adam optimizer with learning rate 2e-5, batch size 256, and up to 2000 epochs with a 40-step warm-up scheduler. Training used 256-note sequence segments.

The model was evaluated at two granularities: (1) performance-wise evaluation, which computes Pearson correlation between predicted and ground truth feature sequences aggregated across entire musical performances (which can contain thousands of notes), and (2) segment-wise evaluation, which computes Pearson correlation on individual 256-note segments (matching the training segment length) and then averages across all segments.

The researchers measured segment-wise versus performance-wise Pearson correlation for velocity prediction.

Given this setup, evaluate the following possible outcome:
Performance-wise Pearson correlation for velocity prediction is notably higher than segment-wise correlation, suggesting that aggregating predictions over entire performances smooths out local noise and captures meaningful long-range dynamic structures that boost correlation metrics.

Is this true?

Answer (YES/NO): YES